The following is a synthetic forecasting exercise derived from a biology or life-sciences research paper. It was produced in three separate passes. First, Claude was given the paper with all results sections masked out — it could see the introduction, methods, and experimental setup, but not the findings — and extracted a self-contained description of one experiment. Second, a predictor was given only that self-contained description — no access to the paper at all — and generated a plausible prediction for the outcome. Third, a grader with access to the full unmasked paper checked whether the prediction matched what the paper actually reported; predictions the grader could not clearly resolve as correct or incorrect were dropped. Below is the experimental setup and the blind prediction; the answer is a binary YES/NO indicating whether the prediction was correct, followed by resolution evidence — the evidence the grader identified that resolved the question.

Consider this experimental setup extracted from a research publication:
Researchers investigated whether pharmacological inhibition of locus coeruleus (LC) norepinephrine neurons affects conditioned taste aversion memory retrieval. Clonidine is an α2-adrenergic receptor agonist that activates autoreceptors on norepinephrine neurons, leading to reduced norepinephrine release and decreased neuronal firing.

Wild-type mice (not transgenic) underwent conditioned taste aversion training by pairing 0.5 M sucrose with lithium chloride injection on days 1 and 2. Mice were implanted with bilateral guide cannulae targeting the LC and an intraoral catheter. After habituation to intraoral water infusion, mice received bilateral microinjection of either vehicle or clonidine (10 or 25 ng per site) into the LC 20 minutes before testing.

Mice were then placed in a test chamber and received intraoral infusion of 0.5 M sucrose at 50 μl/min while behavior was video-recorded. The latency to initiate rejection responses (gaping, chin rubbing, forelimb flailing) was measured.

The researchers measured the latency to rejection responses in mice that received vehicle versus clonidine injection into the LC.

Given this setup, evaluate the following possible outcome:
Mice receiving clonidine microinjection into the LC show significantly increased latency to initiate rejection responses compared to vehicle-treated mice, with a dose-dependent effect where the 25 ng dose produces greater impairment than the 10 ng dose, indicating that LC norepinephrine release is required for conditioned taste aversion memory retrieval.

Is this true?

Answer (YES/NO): NO